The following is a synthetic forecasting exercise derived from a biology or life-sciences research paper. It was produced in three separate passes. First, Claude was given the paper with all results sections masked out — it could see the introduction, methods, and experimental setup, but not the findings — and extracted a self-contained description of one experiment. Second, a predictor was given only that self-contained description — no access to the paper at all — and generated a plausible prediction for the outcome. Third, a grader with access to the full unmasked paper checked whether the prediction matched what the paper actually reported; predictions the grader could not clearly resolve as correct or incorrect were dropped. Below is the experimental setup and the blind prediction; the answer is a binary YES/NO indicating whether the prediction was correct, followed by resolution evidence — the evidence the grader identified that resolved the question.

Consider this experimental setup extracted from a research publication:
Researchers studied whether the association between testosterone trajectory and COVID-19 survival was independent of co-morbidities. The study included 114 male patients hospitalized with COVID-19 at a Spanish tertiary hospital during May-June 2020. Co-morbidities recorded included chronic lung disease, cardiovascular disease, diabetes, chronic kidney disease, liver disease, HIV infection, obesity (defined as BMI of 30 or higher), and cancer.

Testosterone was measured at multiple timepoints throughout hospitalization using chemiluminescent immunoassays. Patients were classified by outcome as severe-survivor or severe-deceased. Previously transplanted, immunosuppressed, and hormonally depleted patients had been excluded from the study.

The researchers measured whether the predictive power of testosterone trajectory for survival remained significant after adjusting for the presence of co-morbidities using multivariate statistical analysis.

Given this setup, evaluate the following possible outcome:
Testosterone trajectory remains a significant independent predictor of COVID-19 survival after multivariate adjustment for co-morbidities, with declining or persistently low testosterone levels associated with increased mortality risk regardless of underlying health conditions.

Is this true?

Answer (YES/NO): YES